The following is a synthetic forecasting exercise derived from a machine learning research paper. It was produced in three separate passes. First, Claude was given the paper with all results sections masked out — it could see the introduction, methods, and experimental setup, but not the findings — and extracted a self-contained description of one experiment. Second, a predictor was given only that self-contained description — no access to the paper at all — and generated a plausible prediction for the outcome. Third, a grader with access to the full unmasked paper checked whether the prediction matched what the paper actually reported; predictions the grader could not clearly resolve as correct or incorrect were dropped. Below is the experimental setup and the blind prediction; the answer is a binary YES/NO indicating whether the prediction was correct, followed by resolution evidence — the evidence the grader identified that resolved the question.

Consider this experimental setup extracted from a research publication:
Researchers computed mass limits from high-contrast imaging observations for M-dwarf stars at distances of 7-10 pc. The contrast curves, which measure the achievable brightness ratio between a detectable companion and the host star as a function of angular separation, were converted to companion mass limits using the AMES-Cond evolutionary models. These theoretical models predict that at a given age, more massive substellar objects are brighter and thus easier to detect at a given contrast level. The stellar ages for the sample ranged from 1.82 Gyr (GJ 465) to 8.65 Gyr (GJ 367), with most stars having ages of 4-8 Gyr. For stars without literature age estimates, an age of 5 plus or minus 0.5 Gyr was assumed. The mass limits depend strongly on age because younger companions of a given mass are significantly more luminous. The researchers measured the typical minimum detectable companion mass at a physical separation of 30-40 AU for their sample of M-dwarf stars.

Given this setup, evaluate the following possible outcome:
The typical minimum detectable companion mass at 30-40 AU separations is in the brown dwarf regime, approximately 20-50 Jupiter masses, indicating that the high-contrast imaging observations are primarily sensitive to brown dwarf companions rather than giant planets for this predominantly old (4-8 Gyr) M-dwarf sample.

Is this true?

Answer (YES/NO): NO